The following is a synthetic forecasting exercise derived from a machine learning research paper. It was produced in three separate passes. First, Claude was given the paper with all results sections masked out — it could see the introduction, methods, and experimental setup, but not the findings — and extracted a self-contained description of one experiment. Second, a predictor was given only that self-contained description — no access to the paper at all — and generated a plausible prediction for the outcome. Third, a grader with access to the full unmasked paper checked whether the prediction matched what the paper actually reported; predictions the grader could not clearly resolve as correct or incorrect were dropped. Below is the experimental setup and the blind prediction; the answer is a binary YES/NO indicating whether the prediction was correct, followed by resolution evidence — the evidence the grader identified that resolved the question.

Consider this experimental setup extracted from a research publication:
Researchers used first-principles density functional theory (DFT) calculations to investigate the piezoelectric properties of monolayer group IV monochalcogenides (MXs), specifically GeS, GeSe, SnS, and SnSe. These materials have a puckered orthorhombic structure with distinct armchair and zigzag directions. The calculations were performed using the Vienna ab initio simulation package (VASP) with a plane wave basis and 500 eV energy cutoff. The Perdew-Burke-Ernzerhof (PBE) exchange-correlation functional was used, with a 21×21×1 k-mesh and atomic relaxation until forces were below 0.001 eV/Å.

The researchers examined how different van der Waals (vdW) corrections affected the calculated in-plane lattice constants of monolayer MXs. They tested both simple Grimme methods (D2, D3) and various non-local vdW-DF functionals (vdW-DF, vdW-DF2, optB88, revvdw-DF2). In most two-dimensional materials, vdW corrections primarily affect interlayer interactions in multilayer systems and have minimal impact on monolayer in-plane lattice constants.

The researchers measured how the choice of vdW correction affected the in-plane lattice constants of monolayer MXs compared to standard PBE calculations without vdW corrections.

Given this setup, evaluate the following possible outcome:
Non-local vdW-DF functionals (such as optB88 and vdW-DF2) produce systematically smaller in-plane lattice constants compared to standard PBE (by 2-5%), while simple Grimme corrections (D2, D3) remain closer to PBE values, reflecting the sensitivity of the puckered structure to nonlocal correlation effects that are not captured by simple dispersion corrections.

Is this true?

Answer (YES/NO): NO